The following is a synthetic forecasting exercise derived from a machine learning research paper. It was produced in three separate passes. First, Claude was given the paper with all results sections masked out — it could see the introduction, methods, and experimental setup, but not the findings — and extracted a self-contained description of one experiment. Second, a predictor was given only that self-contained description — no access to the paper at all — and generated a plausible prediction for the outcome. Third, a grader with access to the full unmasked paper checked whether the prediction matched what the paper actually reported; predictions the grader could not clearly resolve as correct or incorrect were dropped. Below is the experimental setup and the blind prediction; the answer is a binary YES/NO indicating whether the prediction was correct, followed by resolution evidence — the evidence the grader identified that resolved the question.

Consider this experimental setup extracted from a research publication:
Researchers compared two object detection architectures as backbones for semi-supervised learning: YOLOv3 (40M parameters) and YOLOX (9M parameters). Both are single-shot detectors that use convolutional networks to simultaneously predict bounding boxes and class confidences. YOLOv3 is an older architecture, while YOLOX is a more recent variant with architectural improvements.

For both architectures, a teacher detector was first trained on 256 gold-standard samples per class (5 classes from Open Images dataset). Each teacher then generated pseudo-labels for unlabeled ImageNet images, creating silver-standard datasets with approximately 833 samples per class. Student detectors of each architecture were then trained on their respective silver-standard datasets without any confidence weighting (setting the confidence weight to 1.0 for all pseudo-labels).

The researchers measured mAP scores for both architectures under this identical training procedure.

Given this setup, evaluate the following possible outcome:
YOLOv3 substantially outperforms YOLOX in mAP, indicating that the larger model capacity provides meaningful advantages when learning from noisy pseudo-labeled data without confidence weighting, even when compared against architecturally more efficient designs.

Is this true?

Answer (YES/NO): NO